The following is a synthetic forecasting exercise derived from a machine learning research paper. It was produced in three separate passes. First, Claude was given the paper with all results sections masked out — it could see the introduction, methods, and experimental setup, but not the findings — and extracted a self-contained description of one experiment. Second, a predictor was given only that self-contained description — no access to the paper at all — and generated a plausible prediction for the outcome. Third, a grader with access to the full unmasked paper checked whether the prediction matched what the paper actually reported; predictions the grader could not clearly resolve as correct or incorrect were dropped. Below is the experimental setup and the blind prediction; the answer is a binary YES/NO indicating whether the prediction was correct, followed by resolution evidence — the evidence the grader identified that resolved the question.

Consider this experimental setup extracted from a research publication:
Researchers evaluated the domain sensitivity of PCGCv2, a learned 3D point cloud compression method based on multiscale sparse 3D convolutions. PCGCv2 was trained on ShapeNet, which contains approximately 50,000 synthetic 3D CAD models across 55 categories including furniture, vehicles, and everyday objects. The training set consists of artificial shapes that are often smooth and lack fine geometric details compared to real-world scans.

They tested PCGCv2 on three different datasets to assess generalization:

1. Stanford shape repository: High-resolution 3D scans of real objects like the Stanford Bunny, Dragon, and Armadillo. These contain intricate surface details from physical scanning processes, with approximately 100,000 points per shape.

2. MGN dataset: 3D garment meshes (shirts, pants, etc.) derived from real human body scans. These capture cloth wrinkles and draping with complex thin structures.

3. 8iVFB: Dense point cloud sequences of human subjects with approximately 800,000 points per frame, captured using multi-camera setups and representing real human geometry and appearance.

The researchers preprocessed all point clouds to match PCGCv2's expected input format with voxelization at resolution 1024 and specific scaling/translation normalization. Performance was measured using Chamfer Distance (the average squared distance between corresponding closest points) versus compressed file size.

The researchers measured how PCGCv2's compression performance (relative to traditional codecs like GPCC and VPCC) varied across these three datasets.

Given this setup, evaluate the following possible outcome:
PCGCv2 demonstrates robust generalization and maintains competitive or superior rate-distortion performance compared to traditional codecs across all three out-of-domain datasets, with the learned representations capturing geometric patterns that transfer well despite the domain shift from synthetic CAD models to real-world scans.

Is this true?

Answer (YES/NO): NO